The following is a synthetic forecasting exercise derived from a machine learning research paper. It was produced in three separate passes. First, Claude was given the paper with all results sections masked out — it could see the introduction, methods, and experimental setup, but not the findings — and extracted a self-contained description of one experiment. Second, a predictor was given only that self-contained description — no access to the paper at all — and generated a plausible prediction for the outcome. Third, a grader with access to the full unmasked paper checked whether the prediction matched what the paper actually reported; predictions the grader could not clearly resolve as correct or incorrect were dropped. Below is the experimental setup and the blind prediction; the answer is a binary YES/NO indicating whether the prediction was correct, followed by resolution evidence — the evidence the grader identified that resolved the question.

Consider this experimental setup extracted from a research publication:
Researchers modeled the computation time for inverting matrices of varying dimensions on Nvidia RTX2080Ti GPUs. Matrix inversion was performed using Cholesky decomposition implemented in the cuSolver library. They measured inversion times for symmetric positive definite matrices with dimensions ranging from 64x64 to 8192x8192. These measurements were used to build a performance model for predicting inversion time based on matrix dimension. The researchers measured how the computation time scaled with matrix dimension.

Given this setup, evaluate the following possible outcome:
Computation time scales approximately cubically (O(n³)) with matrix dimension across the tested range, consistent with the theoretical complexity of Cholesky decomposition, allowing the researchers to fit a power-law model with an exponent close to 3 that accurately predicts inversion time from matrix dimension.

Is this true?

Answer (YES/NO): NO